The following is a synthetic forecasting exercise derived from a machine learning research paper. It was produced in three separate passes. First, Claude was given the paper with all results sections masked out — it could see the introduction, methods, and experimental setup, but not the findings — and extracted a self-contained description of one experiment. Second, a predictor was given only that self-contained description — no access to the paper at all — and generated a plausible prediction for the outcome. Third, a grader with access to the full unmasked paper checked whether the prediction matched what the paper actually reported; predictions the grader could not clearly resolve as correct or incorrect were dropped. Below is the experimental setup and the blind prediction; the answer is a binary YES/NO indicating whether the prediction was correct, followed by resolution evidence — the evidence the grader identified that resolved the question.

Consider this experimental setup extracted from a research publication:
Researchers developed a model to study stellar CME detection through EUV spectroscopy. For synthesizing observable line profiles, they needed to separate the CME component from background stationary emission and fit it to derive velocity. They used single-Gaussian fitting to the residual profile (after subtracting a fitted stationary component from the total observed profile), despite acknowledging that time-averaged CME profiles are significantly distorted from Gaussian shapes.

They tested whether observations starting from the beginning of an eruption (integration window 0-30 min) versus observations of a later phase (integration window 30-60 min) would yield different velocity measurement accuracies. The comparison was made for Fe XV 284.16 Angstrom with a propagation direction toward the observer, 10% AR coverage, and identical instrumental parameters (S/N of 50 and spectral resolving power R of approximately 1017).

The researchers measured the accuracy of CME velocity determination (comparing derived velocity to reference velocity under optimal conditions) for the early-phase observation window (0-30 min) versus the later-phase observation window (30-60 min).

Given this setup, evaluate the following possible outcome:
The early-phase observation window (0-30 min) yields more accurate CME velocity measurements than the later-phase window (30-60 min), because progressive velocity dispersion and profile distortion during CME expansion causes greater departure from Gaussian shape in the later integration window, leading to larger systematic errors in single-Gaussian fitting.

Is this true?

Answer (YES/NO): NO